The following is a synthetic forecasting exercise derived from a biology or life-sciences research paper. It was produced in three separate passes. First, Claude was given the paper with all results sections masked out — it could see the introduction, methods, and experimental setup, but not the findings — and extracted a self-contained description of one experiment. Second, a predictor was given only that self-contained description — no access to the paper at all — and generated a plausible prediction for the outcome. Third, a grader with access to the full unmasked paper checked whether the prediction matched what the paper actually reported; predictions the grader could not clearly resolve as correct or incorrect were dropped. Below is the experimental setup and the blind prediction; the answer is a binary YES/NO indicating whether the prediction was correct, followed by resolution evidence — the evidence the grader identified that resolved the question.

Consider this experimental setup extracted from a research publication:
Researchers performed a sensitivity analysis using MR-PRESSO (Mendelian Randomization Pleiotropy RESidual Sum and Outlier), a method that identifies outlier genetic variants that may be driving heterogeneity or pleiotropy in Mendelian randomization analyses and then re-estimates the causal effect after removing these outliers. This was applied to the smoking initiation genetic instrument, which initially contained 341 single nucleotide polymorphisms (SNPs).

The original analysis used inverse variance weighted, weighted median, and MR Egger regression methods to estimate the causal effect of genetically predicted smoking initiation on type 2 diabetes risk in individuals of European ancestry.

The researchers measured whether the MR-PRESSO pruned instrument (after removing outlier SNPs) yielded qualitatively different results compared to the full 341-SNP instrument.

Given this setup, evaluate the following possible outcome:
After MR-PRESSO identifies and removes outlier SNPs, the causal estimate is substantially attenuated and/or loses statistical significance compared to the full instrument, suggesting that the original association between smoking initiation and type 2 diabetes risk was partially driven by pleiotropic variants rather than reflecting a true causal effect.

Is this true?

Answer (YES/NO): NO